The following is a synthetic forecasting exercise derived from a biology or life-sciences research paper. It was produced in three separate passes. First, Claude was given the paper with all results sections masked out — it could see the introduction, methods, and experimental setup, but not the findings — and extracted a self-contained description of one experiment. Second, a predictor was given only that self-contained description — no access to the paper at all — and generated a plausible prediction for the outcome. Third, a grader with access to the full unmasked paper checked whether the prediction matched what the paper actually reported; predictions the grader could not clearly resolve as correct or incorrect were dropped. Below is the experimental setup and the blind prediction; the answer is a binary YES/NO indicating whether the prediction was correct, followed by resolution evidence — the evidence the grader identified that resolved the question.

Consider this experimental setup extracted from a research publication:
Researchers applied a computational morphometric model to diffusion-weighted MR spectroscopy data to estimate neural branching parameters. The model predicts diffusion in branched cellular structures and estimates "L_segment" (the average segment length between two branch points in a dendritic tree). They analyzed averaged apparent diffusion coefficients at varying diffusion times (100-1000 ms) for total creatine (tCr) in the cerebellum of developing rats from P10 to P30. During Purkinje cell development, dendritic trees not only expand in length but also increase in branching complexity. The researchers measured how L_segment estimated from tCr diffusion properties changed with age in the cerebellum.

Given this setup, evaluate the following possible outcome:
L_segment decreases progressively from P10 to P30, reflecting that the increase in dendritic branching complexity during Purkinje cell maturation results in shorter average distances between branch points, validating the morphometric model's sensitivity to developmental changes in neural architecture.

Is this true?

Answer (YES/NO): NO